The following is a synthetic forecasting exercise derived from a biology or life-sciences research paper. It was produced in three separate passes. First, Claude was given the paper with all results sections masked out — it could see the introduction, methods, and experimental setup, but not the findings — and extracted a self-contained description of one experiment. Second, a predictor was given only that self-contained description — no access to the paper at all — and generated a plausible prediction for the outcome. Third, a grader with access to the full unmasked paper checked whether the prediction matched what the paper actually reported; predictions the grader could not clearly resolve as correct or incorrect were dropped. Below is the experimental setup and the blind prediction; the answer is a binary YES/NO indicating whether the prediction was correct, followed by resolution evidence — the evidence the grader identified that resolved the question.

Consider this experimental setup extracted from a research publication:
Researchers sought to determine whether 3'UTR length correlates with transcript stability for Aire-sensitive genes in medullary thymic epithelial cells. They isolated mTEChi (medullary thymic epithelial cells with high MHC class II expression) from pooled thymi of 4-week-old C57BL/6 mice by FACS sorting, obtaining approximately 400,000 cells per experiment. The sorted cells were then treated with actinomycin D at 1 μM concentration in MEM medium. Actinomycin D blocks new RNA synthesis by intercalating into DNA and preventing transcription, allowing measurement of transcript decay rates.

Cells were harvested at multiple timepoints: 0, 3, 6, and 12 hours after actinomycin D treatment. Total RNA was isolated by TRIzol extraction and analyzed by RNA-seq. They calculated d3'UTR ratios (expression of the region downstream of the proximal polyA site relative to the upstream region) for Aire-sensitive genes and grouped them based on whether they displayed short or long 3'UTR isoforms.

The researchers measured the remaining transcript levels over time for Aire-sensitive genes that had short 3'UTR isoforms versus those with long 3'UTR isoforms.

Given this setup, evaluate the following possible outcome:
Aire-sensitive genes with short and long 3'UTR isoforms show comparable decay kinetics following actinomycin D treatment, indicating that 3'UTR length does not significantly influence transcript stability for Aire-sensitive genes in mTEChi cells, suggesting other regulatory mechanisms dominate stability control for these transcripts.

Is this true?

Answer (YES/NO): NO